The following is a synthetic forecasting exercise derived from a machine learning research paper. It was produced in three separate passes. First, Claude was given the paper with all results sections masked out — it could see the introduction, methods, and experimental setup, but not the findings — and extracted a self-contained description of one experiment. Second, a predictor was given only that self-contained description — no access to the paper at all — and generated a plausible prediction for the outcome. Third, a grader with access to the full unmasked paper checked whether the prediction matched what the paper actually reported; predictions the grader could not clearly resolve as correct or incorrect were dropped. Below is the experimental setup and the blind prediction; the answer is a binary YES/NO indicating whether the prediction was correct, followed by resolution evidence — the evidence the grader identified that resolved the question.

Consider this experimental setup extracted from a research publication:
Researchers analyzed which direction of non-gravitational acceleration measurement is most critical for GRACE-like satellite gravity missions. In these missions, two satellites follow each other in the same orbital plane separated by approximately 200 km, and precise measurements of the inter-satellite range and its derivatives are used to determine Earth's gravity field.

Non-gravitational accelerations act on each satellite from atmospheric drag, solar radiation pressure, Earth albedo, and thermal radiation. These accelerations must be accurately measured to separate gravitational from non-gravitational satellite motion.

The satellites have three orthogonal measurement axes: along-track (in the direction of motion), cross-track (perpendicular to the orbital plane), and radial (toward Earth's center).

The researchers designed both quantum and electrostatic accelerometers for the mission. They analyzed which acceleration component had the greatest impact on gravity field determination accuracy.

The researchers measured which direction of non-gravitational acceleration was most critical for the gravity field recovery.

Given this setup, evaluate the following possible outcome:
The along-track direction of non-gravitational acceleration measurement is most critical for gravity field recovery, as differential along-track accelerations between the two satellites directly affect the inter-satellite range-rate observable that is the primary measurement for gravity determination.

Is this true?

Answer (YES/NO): YES